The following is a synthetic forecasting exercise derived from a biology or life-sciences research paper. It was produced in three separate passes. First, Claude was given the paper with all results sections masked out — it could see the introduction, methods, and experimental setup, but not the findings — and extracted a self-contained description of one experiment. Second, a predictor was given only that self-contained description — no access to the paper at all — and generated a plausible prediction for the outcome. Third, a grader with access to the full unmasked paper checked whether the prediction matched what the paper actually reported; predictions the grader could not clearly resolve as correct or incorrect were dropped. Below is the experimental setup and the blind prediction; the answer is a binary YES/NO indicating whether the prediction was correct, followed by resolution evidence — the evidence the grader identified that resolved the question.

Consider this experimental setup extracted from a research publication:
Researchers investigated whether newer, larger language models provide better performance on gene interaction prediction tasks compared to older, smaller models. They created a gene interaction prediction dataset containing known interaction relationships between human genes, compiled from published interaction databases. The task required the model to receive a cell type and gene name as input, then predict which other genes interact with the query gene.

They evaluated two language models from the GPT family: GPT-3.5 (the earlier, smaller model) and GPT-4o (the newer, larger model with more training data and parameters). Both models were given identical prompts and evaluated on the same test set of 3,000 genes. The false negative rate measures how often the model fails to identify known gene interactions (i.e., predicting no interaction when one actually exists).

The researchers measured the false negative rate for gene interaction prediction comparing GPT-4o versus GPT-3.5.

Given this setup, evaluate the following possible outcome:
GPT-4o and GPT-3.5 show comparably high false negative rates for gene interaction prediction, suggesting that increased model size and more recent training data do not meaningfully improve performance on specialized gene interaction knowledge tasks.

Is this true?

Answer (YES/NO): YES